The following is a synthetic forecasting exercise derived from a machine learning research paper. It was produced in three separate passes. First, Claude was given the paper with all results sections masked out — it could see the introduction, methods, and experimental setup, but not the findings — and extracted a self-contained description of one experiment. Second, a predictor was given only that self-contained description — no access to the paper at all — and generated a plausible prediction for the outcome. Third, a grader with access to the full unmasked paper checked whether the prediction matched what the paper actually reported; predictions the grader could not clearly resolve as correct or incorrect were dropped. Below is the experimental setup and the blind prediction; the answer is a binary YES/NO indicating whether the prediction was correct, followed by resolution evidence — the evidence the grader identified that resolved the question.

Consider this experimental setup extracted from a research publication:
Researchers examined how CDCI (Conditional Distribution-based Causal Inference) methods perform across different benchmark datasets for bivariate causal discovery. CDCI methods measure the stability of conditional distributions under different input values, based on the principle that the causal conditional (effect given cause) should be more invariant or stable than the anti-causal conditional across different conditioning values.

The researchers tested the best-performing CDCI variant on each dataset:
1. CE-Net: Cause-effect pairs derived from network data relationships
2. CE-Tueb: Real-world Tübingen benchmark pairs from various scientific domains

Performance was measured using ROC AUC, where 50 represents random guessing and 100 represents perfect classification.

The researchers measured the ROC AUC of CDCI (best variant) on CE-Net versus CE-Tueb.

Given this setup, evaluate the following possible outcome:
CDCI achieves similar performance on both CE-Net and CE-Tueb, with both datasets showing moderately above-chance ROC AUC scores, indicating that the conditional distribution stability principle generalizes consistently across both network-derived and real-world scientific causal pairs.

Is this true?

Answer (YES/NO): NO